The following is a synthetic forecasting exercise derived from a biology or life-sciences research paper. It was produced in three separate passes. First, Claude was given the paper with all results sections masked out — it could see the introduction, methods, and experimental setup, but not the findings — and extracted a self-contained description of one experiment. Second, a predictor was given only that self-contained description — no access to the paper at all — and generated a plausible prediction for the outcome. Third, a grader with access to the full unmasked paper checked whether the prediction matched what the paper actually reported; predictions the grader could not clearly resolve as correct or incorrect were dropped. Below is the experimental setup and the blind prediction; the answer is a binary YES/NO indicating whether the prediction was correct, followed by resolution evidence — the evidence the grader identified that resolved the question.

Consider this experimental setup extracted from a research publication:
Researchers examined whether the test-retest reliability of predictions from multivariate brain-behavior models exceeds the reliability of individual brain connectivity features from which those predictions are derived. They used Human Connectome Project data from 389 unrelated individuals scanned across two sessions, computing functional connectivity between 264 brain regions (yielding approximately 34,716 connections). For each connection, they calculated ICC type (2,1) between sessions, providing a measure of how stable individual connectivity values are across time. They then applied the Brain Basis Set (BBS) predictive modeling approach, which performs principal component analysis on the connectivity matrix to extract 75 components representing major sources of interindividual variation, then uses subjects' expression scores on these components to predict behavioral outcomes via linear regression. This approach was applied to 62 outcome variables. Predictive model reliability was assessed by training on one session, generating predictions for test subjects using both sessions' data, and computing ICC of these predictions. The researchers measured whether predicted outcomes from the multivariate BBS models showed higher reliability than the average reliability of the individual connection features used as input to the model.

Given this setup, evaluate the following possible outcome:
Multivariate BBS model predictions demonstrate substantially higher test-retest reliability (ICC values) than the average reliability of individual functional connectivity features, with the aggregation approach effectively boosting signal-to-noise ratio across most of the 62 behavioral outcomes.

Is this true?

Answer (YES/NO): YES